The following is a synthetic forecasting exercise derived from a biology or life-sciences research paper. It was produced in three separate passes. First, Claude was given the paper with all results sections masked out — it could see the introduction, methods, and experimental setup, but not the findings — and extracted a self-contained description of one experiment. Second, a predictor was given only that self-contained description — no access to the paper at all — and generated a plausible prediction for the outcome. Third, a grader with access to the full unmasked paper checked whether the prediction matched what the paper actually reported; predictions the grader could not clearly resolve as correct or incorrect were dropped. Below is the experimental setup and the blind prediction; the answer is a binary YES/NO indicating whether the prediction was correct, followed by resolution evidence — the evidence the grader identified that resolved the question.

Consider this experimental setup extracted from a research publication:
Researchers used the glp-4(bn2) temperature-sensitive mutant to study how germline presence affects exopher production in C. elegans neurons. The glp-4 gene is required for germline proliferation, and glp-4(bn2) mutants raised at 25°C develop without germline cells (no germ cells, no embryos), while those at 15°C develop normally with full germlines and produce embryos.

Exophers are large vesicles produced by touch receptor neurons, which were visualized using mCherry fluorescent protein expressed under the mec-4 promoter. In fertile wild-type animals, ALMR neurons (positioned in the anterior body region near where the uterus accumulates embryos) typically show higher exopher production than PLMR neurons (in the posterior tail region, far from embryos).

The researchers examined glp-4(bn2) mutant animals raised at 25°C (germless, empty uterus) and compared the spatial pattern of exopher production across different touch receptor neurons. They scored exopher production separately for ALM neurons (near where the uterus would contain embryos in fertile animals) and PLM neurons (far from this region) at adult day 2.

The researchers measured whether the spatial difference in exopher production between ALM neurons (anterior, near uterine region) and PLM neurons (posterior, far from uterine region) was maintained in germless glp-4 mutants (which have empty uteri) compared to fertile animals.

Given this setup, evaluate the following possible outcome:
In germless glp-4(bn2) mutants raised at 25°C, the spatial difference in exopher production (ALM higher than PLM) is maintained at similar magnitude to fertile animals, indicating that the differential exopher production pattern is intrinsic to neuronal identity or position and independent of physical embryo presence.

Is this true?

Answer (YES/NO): NO